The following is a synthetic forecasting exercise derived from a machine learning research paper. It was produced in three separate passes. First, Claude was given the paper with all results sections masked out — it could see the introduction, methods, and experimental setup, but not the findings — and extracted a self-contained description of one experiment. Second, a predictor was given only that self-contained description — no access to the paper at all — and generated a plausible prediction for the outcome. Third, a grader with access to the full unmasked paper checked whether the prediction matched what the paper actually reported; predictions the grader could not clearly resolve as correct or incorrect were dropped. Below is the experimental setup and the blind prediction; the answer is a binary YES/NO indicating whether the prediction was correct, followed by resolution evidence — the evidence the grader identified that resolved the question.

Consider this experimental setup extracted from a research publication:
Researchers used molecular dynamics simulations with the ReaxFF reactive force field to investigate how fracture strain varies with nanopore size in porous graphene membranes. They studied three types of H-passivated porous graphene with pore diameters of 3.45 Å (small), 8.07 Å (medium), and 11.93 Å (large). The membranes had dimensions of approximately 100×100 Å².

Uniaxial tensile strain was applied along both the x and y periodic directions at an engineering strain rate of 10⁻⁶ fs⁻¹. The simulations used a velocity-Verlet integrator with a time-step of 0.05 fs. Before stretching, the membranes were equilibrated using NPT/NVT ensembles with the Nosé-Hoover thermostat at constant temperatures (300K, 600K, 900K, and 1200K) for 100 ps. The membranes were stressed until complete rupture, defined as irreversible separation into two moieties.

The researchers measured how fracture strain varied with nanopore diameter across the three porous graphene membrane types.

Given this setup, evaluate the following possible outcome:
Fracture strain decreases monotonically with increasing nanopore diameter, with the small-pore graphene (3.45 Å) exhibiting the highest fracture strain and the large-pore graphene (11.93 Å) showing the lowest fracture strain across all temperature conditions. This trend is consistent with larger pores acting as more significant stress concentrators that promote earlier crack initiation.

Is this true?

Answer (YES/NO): NO